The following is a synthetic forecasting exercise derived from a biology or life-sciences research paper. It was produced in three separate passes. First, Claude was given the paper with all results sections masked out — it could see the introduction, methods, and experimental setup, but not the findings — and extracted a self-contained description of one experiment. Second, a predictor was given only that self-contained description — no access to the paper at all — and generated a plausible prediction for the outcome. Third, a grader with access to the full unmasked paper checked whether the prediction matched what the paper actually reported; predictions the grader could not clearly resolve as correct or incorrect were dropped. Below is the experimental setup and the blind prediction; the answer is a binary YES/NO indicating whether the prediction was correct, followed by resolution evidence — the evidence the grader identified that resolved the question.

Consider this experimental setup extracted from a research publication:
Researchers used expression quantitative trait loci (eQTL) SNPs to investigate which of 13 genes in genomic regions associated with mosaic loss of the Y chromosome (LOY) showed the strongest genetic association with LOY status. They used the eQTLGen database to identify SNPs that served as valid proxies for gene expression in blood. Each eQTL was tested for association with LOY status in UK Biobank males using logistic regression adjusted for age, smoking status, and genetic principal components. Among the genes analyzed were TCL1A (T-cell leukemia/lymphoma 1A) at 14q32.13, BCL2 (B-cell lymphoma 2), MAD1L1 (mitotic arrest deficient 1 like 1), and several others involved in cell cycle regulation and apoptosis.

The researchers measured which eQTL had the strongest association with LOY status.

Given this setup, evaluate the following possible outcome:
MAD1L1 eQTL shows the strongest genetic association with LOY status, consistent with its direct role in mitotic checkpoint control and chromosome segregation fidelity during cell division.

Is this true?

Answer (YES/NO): NO